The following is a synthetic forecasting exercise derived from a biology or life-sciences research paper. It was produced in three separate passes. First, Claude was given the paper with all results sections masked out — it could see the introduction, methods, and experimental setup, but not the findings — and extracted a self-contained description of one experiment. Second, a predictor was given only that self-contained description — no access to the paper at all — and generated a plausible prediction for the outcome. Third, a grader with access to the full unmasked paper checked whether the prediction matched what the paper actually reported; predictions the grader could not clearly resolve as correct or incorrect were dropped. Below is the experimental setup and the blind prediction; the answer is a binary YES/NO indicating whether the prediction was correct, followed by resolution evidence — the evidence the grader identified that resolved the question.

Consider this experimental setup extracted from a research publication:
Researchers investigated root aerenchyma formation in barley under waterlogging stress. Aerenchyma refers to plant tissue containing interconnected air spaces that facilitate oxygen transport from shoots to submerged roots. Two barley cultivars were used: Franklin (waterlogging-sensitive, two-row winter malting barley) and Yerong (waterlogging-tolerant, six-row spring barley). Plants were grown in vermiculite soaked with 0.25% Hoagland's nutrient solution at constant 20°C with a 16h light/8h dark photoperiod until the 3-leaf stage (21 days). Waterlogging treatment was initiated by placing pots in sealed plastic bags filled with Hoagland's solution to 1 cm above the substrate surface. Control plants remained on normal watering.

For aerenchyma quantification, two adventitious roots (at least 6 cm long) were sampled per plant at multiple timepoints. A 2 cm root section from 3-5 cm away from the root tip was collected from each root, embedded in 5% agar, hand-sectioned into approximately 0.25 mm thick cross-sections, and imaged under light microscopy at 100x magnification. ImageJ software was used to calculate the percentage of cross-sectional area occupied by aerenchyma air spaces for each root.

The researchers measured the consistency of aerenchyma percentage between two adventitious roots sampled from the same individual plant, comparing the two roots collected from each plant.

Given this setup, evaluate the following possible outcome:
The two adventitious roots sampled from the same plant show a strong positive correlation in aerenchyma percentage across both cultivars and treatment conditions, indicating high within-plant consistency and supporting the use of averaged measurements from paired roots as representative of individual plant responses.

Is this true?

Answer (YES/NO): NO